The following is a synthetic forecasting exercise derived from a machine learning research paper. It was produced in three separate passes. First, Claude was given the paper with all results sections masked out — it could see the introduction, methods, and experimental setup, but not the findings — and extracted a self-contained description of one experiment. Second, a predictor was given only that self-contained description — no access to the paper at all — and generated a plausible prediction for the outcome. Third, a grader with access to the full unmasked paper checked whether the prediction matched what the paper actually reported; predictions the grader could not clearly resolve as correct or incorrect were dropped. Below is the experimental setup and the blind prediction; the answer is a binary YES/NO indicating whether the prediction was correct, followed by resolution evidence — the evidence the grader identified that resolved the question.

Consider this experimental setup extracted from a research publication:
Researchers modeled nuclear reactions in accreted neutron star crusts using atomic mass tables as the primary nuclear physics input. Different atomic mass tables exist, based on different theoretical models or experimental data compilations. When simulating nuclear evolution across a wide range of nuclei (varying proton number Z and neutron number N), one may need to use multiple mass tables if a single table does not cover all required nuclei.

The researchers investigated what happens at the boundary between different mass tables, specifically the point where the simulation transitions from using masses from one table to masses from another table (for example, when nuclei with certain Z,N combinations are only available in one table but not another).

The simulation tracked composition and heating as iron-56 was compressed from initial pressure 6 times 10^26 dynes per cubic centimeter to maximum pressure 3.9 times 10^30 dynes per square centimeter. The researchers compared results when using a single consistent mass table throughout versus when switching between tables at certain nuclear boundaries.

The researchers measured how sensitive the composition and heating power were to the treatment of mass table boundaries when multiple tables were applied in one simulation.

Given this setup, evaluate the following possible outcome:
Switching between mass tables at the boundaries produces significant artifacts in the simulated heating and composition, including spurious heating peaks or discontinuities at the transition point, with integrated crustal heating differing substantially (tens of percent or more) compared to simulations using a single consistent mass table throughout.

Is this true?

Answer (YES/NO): NO